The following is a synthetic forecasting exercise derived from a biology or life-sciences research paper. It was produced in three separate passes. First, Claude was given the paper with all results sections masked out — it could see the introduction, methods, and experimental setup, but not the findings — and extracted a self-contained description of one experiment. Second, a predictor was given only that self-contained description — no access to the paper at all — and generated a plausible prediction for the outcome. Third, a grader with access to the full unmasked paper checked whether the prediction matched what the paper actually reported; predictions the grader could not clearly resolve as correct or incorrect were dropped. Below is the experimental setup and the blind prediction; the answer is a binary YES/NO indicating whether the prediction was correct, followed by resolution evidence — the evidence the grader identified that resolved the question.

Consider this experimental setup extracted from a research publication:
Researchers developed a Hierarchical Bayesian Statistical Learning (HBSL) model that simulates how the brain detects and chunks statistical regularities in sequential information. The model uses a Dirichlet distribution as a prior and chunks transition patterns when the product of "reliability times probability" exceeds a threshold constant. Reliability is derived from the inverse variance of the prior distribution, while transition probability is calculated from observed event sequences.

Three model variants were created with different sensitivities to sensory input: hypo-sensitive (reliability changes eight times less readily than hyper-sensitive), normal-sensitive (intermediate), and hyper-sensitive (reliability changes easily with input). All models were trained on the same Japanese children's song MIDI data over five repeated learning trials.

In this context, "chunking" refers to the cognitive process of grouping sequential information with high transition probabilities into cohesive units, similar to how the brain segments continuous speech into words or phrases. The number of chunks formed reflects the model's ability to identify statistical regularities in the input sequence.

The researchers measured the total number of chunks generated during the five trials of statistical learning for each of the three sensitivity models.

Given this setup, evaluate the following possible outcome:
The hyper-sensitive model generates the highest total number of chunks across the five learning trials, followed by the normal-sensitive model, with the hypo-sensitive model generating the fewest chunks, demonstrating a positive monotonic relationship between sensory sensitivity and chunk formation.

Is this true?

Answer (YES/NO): YES